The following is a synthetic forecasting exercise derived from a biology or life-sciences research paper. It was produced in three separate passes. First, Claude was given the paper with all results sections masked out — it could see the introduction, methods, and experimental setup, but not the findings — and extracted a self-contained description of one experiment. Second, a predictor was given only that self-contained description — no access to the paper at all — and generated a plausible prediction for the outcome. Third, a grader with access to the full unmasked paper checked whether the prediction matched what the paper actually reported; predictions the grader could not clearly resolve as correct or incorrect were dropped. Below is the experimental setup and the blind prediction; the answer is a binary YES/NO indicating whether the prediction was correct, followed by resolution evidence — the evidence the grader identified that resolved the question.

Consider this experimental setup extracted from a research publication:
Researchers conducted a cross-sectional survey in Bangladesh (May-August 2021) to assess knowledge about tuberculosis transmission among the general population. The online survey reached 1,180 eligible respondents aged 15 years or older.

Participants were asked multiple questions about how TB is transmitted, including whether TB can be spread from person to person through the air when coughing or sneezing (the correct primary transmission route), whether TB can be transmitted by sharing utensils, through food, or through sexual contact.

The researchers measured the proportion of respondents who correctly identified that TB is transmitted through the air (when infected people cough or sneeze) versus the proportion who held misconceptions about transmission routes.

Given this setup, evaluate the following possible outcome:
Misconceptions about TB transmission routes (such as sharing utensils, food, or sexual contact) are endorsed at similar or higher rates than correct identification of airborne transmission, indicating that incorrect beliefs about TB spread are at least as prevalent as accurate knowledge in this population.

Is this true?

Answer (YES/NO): YES